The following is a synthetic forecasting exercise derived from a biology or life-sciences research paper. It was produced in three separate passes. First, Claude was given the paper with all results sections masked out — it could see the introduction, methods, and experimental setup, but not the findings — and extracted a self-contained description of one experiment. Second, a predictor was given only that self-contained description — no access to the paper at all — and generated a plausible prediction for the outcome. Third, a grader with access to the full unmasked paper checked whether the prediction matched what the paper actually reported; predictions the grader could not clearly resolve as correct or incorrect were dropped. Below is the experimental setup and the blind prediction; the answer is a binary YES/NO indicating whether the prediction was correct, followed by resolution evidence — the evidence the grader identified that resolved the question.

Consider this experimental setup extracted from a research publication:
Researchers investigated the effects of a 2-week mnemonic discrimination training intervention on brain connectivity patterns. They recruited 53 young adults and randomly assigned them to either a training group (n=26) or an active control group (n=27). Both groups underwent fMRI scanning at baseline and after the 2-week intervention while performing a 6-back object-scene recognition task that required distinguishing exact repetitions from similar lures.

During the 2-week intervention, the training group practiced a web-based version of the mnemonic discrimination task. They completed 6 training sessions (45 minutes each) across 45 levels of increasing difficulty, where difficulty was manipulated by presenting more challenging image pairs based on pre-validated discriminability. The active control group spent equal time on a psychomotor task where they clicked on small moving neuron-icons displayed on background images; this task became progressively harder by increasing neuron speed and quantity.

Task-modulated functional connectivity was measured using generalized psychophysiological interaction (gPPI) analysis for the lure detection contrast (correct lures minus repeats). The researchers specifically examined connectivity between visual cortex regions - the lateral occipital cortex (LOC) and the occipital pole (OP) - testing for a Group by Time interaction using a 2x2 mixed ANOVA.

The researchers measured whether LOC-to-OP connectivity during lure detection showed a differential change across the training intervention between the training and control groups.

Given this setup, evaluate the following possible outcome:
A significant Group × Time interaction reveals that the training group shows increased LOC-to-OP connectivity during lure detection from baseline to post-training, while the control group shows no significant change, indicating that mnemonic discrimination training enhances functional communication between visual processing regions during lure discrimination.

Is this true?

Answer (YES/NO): YES